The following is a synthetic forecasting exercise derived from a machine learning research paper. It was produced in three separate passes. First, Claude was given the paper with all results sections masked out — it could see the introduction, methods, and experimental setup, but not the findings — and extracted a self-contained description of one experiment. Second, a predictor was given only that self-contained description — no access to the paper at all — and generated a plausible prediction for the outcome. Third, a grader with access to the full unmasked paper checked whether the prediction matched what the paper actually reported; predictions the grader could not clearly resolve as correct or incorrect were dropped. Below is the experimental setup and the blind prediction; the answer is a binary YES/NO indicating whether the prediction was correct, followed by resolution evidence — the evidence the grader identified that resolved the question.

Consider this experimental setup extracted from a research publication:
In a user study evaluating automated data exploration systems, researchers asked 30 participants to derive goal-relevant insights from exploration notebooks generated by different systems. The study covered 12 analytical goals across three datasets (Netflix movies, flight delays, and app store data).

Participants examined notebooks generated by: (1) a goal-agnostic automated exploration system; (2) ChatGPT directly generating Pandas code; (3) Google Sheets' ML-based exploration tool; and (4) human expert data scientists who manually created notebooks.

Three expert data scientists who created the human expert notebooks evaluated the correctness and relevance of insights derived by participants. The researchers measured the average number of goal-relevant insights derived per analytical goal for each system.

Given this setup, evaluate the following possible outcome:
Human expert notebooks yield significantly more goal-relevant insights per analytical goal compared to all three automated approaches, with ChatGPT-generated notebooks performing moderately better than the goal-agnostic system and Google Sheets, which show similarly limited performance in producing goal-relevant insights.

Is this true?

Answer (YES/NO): NO